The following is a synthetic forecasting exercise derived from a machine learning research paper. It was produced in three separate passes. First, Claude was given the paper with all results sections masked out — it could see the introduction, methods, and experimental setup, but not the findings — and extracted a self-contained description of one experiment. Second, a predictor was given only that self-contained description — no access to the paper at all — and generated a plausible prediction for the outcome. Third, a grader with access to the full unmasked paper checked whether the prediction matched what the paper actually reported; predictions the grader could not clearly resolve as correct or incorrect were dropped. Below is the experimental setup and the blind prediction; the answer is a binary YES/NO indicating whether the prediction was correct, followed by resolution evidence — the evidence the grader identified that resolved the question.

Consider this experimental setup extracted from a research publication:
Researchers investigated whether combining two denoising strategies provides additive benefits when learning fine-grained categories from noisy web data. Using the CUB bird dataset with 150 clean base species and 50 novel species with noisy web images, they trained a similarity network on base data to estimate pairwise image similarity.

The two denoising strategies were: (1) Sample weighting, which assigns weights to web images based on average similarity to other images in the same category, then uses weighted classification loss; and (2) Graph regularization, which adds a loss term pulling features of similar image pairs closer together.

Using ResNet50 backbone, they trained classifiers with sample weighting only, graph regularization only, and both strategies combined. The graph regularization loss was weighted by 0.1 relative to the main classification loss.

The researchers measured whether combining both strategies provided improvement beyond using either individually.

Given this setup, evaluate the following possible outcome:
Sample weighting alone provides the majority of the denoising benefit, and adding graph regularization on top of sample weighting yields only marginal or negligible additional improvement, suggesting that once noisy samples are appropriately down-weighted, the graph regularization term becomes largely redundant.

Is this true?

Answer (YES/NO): NO